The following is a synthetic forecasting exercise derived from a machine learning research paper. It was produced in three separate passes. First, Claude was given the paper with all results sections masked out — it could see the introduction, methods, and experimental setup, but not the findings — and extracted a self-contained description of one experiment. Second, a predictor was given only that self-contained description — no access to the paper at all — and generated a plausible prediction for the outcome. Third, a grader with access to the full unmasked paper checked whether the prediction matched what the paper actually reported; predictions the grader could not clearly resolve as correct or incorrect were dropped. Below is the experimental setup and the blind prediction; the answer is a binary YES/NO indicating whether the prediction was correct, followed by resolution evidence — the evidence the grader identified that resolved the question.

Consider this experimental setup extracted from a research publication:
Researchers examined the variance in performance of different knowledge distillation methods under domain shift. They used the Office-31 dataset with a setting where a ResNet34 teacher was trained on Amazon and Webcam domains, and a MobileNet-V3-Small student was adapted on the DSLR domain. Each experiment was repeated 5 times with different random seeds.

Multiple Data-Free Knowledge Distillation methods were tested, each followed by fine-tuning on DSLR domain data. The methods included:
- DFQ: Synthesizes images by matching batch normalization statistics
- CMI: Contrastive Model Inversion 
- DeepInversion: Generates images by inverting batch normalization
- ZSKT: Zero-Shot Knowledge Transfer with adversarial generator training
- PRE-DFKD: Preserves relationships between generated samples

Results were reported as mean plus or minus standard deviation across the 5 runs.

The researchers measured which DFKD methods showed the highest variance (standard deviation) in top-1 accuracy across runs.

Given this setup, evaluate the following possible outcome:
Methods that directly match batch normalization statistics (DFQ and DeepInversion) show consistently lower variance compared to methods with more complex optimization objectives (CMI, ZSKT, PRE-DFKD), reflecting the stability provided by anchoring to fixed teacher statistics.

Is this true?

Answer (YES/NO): NO